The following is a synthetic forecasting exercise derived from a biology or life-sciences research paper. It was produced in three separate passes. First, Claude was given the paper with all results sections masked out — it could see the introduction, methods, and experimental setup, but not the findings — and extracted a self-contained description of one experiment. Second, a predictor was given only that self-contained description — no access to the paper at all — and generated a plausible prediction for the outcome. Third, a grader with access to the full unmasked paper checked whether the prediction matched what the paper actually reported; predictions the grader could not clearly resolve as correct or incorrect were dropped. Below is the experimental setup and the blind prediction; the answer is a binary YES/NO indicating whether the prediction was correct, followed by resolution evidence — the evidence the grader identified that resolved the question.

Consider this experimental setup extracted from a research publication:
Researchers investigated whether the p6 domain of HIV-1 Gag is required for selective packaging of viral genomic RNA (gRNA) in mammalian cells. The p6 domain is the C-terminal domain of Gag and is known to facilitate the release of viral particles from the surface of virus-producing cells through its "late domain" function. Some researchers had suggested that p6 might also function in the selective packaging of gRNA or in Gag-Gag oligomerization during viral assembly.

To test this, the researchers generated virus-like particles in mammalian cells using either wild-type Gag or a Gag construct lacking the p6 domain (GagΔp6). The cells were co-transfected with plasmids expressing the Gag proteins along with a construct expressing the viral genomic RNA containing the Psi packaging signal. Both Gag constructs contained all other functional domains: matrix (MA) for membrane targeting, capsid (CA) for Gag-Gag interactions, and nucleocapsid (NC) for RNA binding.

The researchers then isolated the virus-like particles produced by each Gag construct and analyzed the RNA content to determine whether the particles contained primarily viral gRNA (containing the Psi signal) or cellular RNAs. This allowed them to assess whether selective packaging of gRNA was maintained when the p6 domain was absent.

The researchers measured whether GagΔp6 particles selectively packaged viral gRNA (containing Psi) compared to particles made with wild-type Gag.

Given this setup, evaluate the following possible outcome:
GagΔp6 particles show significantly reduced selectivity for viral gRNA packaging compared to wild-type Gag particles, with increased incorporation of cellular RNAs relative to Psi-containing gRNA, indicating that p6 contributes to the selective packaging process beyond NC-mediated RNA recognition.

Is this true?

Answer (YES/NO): NO